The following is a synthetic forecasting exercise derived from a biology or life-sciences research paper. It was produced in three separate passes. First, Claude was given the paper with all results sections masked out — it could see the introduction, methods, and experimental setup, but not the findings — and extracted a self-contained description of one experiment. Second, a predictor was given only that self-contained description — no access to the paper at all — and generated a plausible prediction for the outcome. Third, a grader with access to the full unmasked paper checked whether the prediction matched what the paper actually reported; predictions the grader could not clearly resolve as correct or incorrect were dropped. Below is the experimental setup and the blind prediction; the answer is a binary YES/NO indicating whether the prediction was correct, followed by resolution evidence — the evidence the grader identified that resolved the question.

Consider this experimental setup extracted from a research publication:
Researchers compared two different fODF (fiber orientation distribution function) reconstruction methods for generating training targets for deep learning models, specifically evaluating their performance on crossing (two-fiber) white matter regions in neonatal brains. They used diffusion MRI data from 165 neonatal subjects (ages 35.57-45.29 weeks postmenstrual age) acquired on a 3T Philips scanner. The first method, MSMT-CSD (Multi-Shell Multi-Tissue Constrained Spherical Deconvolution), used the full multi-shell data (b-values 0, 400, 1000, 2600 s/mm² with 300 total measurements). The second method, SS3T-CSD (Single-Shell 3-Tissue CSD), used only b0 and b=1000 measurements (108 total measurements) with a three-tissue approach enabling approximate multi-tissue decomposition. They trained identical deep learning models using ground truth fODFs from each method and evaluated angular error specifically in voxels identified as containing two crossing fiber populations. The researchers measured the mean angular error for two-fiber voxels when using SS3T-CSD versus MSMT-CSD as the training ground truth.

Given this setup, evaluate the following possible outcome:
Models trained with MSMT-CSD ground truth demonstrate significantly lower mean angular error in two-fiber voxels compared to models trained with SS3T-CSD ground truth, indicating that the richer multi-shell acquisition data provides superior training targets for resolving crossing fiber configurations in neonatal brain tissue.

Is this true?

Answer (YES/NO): NO